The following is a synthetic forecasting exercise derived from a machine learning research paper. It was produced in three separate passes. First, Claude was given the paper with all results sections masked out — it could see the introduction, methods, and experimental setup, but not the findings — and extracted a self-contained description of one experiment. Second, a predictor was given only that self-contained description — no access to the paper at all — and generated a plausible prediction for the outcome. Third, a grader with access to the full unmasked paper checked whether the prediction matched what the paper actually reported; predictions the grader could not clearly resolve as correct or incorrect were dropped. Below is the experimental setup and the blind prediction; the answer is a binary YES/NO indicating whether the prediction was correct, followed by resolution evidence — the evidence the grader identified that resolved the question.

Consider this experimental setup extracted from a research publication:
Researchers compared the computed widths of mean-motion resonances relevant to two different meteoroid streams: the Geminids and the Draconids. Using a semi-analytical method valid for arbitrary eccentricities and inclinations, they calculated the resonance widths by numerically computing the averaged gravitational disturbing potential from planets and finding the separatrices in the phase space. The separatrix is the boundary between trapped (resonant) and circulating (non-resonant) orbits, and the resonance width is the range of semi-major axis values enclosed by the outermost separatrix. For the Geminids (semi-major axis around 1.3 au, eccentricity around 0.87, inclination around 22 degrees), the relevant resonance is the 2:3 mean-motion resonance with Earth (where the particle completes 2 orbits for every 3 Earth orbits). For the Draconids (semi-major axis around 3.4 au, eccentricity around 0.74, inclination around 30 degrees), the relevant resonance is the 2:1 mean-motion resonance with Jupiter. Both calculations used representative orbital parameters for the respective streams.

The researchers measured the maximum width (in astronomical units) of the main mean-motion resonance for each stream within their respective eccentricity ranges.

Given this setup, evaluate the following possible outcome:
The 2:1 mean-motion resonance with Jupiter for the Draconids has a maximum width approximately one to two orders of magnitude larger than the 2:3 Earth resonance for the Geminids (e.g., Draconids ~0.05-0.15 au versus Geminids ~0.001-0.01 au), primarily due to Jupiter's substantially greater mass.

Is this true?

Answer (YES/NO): NO